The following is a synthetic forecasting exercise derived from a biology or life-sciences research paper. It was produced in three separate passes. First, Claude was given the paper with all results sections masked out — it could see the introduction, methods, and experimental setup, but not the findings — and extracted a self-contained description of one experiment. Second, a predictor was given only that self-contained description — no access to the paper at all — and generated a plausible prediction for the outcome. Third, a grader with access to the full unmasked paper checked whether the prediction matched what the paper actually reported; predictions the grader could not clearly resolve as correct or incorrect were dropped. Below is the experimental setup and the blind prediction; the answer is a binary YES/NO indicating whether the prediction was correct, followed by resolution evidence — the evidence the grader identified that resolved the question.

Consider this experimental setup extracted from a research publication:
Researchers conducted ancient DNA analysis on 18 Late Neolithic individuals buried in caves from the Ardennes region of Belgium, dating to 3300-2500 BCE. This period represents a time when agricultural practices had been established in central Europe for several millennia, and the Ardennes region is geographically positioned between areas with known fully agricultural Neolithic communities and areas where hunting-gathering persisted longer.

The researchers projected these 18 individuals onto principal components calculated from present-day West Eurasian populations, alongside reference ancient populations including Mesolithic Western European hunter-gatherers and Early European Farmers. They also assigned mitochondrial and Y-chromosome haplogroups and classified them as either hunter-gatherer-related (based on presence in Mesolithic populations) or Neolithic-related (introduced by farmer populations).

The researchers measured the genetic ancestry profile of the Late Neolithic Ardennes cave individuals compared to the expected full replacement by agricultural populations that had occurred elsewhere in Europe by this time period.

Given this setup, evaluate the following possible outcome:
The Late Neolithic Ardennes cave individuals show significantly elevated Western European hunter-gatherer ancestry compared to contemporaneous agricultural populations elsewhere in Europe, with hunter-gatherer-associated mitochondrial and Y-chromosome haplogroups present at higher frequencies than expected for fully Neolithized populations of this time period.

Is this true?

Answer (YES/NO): YES